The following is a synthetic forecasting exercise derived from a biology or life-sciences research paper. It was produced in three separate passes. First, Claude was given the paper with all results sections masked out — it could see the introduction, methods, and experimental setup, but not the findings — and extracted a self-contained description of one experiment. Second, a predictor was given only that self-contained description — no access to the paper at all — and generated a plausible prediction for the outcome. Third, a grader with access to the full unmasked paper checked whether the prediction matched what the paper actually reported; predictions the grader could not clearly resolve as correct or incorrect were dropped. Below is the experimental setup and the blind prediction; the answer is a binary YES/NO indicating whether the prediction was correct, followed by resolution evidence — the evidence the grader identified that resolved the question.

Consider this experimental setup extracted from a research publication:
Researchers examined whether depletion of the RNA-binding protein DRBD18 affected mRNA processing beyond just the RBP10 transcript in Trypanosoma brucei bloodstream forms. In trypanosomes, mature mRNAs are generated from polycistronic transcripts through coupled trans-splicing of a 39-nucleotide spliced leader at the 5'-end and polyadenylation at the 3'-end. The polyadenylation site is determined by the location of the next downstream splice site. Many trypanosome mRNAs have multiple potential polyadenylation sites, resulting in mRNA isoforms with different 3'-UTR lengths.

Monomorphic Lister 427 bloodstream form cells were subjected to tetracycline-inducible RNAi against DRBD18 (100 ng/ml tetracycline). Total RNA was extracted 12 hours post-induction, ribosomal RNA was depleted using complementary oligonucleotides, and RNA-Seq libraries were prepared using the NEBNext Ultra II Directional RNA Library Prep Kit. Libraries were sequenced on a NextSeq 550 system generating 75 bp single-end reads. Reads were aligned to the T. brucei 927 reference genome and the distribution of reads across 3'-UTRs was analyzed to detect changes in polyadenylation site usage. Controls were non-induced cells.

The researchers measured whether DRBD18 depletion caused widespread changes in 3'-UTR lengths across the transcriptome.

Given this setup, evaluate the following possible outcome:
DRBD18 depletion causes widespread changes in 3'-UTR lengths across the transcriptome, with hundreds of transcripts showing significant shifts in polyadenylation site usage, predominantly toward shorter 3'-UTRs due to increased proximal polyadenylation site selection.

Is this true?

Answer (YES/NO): NO